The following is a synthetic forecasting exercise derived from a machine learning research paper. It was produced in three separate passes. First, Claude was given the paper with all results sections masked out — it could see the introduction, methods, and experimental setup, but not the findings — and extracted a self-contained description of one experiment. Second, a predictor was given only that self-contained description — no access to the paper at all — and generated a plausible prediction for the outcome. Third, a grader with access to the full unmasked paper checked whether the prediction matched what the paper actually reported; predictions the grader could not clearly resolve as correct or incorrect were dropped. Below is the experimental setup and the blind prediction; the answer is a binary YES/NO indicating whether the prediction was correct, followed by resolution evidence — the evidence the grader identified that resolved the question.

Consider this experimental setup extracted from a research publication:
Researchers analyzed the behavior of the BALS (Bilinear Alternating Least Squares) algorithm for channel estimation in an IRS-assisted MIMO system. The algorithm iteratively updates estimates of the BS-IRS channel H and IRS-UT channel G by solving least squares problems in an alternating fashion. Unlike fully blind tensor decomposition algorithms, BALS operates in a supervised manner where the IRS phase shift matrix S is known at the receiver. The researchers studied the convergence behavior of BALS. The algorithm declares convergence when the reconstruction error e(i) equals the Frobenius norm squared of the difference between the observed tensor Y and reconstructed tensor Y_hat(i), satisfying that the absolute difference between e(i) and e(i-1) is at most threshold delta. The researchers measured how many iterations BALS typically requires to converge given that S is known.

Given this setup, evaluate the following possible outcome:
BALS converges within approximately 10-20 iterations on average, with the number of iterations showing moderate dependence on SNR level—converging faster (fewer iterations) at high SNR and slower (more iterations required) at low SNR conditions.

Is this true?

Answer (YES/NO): NO